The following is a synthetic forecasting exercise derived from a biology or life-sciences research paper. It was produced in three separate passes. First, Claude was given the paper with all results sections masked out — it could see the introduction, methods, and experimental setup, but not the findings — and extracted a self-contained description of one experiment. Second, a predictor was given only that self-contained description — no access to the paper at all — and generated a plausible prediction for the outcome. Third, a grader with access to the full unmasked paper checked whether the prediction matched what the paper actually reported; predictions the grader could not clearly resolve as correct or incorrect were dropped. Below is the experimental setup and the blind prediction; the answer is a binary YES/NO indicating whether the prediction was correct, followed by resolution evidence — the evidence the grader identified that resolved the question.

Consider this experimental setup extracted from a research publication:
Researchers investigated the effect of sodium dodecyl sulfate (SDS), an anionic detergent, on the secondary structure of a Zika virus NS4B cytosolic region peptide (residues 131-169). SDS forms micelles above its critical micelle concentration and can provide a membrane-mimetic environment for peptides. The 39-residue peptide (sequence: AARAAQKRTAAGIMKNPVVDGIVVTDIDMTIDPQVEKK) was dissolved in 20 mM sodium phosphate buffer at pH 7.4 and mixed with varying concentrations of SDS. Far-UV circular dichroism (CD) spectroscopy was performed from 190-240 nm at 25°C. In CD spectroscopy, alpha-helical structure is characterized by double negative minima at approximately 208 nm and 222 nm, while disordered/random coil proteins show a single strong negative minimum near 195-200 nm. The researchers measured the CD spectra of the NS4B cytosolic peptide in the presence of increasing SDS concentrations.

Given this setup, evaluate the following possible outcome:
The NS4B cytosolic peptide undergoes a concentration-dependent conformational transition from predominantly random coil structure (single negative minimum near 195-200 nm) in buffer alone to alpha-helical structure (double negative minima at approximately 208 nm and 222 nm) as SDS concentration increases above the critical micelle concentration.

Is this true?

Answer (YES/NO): NO